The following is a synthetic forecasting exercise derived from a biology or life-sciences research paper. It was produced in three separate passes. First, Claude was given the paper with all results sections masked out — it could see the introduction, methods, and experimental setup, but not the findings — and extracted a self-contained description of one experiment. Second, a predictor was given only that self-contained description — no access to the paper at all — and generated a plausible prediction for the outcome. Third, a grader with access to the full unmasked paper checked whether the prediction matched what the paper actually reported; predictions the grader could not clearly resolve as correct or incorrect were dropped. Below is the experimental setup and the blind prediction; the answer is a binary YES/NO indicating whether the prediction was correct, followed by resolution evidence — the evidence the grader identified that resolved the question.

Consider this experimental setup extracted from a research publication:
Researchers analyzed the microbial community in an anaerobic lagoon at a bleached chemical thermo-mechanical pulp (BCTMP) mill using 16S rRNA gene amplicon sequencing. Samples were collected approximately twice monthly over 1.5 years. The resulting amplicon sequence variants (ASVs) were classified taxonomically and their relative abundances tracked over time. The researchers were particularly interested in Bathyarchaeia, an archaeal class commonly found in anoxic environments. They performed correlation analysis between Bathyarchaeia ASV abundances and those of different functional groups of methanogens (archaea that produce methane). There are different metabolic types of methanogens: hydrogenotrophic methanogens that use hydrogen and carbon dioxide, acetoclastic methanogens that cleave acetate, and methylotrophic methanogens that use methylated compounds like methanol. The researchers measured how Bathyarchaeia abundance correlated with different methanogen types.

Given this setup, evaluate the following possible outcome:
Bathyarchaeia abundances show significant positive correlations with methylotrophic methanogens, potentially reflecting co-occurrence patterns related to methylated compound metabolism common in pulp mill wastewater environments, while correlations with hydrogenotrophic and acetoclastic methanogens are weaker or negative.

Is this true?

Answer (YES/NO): NO